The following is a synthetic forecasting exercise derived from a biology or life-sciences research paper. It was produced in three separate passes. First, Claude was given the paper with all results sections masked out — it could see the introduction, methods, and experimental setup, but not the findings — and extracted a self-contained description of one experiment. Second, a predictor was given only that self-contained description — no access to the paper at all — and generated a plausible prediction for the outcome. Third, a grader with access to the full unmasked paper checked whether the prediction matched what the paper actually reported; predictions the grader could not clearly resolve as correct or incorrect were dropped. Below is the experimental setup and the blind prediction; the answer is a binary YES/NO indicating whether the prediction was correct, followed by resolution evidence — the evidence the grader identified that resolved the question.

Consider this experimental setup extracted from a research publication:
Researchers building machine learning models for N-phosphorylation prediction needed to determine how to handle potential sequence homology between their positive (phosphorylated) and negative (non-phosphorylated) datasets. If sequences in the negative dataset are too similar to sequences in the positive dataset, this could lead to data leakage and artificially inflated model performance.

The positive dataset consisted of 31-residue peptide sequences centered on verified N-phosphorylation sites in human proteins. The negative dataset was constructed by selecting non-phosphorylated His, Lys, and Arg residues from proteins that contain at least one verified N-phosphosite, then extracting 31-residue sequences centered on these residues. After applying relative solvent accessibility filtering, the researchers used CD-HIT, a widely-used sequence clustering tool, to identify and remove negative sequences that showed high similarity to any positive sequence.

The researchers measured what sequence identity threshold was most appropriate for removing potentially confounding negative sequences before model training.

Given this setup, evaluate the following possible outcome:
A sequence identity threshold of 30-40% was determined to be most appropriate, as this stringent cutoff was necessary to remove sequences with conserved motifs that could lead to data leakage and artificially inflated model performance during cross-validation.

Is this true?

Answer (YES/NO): YES